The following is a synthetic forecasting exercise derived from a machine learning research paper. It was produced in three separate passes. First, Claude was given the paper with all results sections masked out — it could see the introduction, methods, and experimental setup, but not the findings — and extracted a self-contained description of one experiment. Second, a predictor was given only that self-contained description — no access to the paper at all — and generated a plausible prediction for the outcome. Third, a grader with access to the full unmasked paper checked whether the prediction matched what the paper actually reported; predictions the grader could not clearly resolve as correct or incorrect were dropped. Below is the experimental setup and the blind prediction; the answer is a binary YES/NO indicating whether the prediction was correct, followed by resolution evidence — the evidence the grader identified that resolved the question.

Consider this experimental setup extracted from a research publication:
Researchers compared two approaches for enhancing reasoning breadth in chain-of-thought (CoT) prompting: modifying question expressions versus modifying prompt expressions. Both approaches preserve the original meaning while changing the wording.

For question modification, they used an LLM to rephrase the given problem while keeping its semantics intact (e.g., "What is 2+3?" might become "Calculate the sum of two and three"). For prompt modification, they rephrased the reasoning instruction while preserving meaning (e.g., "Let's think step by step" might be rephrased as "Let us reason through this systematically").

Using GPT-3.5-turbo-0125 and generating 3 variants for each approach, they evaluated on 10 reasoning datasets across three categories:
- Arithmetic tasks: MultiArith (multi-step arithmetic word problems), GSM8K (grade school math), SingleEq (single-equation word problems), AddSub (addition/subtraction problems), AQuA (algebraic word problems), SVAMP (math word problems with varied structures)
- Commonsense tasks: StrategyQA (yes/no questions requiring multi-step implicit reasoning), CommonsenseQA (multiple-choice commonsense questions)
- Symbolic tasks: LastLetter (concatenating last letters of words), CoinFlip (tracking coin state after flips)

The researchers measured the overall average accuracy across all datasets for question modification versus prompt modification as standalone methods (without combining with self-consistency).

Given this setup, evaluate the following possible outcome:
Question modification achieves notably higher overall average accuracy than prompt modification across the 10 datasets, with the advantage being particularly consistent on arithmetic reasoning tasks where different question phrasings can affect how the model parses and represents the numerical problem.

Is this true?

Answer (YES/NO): NO